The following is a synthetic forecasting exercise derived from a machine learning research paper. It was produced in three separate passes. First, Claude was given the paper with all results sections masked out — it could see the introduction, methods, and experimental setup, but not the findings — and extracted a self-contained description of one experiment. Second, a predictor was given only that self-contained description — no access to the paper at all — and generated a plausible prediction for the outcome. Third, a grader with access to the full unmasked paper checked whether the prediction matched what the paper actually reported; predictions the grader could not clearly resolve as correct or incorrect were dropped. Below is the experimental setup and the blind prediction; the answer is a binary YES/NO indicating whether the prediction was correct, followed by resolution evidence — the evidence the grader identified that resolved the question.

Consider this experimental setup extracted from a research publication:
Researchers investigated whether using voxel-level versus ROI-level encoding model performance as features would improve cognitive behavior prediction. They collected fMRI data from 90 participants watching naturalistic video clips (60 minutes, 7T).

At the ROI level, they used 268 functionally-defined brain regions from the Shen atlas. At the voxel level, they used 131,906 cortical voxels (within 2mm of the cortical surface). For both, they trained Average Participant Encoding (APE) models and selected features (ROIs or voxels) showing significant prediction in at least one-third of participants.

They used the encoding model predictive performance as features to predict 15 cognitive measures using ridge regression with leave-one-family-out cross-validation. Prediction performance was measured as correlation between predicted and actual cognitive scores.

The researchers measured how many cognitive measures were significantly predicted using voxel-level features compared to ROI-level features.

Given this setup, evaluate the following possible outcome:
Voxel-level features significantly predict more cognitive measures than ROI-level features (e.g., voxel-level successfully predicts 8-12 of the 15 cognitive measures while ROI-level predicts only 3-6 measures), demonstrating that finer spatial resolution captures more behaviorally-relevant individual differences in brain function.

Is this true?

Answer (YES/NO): NO